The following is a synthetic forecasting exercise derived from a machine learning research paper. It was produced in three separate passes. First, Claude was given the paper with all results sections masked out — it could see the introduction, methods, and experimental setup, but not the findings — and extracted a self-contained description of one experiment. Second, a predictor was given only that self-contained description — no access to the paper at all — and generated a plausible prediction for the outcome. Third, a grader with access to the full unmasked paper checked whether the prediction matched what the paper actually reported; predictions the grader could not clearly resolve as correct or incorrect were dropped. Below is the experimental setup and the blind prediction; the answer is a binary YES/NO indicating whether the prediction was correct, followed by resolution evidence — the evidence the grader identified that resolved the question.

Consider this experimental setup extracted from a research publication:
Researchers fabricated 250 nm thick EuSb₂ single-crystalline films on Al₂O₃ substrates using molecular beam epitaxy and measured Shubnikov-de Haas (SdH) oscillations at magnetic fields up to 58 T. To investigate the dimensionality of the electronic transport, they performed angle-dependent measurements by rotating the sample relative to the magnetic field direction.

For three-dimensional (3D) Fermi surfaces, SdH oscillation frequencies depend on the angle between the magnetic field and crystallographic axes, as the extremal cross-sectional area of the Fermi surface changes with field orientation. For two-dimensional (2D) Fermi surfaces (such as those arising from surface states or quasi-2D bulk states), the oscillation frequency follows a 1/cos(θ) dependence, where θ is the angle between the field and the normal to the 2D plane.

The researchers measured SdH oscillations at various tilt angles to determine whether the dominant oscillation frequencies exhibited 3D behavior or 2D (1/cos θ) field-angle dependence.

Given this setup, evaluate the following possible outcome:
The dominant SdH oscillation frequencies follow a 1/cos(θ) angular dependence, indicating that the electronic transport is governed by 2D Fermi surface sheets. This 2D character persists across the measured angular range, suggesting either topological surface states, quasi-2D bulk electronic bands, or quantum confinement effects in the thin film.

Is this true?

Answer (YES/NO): YES